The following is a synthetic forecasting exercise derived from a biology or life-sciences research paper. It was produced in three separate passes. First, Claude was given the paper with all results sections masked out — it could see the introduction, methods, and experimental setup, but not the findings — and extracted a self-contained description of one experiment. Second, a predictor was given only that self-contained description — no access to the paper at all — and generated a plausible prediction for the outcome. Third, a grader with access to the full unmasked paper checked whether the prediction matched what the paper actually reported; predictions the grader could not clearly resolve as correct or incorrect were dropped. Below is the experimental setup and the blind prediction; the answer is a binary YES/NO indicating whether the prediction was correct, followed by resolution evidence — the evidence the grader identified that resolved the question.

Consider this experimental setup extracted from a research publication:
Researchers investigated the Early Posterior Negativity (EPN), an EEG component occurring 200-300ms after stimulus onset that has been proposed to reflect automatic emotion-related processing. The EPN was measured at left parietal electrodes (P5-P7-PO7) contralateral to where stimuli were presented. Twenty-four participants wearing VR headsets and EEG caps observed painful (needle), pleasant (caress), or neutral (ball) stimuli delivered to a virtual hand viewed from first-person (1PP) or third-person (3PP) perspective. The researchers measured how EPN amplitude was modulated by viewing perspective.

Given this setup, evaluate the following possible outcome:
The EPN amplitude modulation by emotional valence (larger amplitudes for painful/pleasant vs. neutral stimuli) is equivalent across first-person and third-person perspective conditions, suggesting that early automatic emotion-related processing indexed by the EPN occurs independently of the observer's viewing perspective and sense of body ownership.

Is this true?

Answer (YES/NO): YES